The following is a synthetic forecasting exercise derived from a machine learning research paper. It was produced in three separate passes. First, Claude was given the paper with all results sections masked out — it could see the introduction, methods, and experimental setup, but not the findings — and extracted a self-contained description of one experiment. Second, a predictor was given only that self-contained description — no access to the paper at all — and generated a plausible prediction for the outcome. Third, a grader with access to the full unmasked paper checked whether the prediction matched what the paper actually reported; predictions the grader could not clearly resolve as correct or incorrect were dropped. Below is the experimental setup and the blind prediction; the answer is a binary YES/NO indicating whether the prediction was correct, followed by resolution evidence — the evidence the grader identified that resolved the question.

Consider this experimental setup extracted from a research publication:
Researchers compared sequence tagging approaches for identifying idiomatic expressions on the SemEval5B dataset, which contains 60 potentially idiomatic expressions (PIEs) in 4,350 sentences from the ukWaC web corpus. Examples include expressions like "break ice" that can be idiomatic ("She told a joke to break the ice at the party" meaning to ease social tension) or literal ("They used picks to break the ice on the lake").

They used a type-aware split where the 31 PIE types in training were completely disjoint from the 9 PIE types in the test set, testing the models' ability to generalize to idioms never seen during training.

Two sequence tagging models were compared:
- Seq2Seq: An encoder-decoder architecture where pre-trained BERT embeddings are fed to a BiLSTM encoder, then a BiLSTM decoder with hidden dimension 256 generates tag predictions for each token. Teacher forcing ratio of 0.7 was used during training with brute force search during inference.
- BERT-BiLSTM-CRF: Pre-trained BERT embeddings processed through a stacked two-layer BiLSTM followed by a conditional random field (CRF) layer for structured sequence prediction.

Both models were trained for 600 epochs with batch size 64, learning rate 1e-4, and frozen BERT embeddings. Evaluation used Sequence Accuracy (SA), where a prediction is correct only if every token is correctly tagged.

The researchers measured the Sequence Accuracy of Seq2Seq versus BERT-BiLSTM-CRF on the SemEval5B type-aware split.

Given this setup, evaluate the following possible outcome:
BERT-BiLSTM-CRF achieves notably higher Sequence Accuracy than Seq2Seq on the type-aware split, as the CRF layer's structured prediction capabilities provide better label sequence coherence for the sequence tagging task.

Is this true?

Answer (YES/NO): NO